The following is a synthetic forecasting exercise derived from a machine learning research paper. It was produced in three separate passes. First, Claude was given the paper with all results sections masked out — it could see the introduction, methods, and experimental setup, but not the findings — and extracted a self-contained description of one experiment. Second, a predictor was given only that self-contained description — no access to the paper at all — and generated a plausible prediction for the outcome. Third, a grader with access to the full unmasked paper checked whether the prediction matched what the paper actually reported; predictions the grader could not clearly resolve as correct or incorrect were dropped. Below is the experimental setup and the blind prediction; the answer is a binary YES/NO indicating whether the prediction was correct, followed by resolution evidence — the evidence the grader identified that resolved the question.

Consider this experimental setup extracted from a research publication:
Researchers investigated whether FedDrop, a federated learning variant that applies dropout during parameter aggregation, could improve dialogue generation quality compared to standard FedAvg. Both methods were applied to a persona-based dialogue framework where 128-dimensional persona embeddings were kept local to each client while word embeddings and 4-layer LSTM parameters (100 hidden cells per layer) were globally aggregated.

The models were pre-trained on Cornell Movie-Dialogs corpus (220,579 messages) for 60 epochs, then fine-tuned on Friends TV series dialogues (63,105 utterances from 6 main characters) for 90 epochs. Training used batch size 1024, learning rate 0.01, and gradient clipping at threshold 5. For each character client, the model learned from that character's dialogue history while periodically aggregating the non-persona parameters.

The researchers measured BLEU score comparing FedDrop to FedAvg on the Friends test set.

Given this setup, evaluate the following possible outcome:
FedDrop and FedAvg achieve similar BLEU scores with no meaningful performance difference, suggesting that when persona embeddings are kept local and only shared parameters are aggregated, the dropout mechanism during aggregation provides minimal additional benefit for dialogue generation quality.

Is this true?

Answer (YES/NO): NO